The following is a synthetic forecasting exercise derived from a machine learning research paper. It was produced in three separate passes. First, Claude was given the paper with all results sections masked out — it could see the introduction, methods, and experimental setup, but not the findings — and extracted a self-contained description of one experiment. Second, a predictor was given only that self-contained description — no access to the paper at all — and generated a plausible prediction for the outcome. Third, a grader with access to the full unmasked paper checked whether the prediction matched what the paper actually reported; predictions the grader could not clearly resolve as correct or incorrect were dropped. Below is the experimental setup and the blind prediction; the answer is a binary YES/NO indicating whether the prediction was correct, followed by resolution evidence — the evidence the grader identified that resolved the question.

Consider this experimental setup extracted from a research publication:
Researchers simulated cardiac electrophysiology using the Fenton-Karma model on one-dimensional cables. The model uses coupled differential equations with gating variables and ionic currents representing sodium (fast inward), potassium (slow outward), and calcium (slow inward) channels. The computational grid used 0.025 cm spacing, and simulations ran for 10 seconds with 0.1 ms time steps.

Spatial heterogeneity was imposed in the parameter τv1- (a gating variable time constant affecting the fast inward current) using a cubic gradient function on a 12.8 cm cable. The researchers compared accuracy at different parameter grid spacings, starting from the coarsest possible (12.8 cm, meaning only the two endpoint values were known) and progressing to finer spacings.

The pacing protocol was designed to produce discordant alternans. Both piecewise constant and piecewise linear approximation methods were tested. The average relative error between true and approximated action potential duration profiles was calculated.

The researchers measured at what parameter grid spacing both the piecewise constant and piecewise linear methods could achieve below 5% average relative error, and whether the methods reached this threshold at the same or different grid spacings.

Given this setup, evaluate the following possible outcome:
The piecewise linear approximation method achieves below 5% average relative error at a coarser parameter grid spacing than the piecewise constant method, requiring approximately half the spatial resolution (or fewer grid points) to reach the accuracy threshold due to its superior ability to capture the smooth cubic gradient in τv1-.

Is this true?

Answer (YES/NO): NO